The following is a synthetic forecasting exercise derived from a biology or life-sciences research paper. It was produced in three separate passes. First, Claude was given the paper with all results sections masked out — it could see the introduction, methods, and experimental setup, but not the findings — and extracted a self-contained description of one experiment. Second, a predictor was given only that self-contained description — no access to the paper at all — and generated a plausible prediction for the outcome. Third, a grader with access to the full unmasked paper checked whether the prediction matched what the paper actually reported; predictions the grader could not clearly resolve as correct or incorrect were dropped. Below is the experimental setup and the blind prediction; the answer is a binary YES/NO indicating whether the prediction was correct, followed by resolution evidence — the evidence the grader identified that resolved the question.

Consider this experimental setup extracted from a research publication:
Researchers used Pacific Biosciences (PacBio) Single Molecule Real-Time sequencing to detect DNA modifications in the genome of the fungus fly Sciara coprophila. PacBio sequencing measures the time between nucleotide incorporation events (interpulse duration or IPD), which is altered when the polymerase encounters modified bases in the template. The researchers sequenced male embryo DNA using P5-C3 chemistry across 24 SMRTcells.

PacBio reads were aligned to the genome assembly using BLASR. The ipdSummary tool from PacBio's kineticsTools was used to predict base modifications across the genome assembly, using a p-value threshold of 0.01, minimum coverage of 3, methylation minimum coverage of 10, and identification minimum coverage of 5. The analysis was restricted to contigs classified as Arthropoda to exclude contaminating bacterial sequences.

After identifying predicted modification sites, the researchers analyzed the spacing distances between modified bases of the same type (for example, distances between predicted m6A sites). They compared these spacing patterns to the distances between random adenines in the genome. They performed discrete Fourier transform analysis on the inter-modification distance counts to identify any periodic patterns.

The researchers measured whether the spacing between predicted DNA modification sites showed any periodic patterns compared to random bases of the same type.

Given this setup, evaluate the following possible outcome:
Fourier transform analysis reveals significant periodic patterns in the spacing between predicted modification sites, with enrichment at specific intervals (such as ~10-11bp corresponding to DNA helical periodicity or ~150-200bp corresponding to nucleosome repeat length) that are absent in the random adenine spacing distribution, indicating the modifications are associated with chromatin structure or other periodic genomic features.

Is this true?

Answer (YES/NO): YES